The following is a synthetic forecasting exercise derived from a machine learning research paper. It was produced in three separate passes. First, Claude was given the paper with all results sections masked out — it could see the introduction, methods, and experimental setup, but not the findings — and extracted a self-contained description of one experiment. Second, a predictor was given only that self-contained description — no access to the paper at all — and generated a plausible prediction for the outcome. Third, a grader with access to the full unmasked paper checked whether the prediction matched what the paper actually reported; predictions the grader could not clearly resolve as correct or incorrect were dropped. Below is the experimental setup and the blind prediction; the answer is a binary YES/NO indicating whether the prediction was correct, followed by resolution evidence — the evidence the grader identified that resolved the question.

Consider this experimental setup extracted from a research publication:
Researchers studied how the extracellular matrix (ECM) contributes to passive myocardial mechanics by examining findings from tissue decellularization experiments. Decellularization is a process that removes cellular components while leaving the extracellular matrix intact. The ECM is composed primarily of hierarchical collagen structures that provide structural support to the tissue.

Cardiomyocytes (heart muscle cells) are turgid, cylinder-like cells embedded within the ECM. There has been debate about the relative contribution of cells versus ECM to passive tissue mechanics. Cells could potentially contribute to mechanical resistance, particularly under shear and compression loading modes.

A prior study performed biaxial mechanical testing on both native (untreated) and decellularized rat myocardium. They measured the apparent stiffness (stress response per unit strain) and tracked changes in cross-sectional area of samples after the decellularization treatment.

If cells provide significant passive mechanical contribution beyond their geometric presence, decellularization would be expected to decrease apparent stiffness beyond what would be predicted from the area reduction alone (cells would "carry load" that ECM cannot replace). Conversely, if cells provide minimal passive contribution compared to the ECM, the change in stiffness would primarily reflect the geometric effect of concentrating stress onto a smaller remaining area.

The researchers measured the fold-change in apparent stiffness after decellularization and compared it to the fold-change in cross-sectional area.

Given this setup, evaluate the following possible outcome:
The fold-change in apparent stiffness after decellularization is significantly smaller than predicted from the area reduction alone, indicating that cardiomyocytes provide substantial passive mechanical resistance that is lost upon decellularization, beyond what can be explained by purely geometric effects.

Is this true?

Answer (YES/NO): NO